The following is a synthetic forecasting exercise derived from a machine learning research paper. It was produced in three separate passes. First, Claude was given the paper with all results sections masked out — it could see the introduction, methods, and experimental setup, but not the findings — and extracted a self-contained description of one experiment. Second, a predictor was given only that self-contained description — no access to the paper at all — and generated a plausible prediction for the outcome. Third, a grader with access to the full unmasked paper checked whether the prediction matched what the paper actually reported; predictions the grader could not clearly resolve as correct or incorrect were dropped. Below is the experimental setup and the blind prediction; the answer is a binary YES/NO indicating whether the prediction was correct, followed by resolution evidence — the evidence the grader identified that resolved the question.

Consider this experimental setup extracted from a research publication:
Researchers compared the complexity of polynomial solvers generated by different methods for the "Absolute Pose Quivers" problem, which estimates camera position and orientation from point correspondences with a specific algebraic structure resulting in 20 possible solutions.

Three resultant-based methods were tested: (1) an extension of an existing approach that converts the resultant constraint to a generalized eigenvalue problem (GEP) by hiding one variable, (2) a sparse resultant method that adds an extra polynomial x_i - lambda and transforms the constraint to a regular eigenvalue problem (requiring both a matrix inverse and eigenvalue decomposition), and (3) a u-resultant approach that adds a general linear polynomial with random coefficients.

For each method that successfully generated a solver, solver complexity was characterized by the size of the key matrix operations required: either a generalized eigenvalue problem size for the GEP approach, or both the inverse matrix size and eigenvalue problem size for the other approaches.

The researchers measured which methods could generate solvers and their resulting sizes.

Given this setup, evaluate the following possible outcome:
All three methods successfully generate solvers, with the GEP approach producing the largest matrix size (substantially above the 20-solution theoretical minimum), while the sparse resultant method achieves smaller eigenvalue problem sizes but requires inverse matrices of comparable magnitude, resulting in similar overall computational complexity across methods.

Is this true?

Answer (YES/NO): NO